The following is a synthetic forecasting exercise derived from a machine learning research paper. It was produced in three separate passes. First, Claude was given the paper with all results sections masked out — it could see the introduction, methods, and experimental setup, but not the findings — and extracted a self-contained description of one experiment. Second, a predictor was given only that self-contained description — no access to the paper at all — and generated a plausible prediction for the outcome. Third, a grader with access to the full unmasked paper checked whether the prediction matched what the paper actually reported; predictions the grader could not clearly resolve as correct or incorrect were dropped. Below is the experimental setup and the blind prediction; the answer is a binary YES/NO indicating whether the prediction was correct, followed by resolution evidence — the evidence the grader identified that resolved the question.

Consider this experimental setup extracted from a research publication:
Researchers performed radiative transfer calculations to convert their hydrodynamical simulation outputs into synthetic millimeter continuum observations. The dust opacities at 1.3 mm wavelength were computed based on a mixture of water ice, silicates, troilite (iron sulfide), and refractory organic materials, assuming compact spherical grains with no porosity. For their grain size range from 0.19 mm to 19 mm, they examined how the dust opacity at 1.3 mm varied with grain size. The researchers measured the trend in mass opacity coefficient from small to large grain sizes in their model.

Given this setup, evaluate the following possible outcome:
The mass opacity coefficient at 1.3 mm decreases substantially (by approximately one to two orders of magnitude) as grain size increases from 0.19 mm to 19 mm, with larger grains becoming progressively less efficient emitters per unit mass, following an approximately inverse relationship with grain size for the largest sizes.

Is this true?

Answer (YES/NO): NO